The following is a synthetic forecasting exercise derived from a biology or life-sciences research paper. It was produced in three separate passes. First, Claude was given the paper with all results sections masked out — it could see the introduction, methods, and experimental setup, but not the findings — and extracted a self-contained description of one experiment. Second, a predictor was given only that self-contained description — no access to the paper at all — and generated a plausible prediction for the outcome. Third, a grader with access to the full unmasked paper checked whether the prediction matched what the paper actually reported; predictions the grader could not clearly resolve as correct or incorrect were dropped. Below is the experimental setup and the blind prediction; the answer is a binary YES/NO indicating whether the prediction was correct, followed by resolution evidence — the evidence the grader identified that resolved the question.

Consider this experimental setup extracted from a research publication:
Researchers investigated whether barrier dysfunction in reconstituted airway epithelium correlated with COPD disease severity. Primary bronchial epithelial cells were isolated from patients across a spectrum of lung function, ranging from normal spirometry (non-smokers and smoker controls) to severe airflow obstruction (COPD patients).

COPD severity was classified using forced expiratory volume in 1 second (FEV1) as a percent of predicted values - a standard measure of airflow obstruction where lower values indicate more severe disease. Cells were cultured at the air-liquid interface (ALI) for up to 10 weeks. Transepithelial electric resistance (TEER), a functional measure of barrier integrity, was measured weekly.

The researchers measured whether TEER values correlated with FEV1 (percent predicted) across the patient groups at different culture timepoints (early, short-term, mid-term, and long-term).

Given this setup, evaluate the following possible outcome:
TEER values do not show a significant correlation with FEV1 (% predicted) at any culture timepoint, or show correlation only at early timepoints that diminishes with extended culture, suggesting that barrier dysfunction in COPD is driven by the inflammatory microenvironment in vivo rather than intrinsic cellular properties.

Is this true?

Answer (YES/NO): NO